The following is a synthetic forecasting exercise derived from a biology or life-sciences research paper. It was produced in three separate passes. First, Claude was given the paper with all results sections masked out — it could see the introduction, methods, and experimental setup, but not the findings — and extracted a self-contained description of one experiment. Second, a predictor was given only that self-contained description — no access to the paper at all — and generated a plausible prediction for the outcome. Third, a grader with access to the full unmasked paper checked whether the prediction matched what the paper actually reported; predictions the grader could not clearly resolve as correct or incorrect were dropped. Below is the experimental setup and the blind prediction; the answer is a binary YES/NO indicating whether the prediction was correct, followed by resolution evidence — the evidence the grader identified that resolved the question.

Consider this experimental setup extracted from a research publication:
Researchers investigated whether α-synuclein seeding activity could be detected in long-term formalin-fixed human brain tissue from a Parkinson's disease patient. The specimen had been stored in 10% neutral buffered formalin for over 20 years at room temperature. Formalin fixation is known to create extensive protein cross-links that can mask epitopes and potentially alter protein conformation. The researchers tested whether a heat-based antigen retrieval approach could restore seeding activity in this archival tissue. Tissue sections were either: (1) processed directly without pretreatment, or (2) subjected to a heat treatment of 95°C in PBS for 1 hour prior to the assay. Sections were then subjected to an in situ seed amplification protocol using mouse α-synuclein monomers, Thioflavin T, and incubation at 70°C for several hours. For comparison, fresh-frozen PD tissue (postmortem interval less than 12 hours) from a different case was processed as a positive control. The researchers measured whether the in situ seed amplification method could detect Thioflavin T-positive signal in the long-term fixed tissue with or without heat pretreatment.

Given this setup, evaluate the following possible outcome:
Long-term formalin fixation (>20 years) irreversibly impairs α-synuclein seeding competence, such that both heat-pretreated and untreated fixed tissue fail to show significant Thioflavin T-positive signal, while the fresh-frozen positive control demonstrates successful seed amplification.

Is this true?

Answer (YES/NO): NO